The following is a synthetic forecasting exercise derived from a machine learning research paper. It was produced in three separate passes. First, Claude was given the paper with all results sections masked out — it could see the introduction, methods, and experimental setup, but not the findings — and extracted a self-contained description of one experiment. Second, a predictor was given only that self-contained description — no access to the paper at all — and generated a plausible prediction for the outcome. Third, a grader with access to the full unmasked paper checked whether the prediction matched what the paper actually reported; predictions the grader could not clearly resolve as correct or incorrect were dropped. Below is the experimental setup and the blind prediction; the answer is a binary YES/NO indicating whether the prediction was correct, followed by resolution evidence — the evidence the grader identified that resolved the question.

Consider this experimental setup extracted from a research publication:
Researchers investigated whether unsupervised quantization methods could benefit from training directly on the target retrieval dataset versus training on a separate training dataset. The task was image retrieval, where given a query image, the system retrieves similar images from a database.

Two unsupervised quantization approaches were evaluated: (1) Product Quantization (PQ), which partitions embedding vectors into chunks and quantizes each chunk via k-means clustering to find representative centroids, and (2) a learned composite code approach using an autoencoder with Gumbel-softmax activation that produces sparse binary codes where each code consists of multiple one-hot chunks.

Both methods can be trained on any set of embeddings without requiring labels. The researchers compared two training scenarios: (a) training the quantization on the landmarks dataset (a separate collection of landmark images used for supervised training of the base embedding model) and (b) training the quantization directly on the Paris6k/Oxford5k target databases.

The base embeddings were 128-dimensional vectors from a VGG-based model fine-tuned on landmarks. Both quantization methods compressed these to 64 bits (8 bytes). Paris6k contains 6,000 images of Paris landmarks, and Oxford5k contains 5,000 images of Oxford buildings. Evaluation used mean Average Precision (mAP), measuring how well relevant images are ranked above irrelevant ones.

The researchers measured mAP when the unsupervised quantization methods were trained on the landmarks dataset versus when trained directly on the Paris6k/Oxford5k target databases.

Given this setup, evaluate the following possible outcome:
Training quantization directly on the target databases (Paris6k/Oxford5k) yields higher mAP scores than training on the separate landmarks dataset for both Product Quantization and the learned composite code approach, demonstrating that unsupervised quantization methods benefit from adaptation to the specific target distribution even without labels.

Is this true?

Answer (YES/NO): YES